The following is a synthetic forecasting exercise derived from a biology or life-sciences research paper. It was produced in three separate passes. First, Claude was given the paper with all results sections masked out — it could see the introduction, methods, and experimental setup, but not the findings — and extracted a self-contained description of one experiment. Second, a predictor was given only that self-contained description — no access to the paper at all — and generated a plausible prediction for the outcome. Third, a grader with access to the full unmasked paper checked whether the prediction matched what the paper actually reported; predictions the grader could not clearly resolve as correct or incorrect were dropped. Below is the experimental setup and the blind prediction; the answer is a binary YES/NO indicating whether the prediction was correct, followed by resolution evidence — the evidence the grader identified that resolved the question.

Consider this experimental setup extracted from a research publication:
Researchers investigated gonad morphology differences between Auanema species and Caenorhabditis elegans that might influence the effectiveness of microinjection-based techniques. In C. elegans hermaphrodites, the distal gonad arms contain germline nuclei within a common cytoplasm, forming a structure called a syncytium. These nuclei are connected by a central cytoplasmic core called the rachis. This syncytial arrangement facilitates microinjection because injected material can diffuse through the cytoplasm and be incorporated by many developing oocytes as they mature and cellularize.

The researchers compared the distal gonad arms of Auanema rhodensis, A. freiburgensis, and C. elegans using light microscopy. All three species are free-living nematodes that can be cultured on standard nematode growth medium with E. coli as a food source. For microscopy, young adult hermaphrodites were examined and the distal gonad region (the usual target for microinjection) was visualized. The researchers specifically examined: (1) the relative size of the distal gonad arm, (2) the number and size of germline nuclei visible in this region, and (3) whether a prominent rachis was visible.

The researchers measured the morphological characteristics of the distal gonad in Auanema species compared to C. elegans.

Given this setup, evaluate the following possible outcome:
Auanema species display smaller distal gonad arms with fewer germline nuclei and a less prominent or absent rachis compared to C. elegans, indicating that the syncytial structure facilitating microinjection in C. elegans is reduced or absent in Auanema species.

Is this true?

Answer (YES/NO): YES